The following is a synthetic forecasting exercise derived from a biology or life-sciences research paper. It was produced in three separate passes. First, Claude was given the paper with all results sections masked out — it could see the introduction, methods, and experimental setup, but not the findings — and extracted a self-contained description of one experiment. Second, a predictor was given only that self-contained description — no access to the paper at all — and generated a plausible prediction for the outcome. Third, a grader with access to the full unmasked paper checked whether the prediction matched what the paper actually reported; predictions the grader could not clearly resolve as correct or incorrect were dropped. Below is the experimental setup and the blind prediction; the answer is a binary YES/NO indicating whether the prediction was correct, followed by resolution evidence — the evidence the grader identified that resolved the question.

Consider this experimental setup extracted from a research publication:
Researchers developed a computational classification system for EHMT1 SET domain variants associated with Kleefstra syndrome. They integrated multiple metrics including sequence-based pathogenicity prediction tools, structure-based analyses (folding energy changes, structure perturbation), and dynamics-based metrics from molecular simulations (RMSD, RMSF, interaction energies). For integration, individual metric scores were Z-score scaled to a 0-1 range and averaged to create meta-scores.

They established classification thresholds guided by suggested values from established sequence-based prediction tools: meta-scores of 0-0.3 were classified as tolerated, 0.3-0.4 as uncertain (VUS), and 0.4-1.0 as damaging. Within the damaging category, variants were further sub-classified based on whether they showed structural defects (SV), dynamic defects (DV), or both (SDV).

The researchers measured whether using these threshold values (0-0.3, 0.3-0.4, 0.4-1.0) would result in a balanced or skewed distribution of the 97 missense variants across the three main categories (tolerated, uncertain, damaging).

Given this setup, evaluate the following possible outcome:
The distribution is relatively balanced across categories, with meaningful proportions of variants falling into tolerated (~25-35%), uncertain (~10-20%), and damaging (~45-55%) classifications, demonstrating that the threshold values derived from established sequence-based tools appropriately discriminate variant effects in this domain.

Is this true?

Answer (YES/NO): NO